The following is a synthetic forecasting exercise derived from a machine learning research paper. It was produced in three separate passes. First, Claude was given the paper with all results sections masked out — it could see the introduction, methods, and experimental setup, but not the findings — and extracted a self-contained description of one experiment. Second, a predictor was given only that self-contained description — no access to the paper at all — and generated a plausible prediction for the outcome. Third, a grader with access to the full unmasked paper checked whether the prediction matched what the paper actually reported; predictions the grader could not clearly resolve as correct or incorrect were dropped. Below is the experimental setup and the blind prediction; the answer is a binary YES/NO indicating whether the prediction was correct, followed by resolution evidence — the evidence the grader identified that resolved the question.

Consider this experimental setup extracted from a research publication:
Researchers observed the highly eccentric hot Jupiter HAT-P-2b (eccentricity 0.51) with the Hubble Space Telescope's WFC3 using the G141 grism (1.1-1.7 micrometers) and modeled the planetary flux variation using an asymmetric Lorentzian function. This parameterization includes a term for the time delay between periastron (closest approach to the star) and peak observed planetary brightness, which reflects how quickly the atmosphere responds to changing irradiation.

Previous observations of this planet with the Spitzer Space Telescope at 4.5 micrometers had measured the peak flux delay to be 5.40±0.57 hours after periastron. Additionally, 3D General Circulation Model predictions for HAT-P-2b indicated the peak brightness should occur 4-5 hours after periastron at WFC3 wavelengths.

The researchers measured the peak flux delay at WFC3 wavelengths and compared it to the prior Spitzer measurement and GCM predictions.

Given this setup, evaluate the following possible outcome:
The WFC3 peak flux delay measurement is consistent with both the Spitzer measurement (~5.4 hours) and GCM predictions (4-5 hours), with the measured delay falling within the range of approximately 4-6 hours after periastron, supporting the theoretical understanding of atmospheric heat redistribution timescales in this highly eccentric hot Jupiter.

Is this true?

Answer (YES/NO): NO